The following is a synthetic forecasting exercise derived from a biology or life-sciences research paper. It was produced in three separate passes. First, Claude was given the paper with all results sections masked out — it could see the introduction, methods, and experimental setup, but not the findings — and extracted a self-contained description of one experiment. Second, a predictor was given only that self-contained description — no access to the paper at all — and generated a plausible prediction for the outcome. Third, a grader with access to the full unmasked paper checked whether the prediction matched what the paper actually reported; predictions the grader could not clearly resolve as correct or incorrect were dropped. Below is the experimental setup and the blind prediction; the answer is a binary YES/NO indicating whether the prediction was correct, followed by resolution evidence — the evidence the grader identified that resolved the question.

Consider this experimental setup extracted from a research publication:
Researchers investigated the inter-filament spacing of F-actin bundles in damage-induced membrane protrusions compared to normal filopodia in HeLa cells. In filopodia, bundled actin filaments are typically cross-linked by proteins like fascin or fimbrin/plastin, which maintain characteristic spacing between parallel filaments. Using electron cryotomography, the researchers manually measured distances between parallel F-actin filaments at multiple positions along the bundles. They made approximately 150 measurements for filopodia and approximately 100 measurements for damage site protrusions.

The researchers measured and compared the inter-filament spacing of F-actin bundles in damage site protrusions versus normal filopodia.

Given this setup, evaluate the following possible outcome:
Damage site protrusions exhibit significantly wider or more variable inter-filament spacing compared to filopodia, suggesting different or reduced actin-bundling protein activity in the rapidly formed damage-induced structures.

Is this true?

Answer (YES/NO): NO